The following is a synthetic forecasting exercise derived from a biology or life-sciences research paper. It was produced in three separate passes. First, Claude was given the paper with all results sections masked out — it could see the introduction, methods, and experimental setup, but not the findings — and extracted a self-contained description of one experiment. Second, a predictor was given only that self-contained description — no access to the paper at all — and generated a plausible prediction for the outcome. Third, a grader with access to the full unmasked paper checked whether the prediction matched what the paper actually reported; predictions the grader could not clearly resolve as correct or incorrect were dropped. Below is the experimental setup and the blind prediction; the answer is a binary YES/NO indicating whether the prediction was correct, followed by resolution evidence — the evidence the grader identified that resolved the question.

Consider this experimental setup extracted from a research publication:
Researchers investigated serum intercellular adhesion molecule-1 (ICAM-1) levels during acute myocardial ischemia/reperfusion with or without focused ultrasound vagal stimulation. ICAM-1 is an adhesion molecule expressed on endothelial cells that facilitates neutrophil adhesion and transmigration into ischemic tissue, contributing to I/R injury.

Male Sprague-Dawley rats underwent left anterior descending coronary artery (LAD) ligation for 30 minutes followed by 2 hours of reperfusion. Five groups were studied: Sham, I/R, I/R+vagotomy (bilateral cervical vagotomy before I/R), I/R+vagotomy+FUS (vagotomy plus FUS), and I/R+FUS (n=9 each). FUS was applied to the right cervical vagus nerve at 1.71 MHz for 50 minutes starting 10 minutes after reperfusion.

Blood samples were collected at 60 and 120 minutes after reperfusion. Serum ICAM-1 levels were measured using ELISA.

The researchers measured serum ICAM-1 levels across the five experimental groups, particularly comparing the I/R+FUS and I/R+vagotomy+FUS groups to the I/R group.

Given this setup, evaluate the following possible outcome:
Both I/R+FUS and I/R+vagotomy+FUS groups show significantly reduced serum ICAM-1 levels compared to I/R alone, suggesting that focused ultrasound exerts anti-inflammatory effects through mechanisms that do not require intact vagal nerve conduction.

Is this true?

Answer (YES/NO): NO